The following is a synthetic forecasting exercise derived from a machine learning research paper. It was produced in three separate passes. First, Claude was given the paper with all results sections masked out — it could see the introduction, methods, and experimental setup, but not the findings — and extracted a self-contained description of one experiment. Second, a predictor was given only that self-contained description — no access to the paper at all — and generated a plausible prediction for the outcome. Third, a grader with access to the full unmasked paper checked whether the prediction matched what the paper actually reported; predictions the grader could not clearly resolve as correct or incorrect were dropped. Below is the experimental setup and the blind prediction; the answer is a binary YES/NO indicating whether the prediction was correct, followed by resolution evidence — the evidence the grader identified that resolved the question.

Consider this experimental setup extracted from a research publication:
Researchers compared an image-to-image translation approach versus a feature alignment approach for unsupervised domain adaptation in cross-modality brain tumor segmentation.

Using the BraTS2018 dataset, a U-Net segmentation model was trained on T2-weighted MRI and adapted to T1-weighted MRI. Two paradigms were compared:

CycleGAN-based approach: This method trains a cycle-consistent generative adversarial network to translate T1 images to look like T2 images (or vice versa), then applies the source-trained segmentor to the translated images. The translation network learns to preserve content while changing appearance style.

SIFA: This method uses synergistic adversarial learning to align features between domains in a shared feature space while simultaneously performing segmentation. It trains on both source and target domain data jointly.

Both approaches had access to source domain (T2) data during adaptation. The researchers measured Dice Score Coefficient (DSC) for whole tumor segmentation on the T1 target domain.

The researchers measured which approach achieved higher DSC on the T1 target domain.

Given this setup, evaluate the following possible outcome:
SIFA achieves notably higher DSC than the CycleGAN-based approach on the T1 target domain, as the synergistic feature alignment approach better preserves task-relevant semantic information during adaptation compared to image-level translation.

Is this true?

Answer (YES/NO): YES